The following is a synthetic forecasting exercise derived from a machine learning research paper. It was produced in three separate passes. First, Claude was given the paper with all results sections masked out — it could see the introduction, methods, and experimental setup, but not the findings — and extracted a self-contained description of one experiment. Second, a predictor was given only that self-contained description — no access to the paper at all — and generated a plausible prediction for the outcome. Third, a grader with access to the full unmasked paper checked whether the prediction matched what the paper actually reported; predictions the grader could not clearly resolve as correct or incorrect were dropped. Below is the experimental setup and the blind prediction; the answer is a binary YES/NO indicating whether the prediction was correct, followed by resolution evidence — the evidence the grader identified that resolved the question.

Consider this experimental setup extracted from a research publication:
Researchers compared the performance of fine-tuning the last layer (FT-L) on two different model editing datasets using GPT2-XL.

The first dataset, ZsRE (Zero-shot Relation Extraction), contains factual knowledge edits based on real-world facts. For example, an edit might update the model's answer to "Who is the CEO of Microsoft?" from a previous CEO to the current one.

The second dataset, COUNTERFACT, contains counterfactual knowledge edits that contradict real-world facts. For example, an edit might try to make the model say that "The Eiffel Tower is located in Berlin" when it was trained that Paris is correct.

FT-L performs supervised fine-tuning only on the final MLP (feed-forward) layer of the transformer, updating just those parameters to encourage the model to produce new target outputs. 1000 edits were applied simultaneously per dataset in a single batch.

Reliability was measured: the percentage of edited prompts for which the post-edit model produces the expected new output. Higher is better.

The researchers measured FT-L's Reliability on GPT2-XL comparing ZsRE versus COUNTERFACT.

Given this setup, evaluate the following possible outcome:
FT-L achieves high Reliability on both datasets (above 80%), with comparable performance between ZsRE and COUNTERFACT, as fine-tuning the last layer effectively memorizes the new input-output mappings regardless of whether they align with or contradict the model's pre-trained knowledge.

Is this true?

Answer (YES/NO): NO